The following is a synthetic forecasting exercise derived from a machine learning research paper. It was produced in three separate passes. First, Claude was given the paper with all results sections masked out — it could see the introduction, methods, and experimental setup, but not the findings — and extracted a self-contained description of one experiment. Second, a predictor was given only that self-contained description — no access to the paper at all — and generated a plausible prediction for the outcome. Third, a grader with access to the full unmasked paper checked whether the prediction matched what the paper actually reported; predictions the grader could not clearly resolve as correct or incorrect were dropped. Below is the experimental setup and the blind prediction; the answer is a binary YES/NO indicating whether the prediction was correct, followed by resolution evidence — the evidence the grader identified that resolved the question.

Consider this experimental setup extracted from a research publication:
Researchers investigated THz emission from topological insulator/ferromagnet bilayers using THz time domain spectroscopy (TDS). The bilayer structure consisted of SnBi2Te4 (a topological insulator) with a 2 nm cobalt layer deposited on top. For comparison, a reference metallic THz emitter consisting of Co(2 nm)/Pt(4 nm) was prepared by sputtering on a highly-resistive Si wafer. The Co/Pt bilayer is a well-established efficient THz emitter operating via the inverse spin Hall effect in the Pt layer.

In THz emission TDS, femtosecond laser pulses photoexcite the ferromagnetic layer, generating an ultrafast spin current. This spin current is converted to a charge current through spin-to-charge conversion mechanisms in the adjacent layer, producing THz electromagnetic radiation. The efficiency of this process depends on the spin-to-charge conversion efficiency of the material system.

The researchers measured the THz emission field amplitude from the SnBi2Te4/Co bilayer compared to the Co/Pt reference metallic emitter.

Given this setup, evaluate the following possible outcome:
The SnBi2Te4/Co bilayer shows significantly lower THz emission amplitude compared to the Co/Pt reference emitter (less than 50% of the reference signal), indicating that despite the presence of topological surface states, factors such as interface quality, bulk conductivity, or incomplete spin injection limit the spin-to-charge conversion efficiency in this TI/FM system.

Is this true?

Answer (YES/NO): YES